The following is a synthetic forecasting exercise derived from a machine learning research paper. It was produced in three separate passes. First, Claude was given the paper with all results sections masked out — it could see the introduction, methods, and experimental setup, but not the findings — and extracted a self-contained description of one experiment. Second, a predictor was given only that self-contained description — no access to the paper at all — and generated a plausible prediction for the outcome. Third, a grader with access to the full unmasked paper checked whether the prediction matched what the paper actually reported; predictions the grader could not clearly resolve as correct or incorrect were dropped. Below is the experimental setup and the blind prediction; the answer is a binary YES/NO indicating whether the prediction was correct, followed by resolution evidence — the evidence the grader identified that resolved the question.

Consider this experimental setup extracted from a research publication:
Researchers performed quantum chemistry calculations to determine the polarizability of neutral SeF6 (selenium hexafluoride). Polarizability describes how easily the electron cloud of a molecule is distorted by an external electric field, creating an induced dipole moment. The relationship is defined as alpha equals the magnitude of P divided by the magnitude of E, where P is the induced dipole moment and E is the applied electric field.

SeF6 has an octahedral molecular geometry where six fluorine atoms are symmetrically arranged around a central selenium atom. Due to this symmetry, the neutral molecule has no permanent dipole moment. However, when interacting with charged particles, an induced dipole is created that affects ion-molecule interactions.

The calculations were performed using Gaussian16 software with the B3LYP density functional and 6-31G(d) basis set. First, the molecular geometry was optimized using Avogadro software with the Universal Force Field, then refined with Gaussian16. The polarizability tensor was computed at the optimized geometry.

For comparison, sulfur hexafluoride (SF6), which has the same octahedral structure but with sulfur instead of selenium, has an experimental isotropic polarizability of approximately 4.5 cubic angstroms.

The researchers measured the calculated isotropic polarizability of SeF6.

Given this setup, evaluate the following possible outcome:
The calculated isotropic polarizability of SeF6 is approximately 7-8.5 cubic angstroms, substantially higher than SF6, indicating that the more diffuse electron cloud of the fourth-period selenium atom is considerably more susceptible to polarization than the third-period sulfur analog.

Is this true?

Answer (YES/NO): NO